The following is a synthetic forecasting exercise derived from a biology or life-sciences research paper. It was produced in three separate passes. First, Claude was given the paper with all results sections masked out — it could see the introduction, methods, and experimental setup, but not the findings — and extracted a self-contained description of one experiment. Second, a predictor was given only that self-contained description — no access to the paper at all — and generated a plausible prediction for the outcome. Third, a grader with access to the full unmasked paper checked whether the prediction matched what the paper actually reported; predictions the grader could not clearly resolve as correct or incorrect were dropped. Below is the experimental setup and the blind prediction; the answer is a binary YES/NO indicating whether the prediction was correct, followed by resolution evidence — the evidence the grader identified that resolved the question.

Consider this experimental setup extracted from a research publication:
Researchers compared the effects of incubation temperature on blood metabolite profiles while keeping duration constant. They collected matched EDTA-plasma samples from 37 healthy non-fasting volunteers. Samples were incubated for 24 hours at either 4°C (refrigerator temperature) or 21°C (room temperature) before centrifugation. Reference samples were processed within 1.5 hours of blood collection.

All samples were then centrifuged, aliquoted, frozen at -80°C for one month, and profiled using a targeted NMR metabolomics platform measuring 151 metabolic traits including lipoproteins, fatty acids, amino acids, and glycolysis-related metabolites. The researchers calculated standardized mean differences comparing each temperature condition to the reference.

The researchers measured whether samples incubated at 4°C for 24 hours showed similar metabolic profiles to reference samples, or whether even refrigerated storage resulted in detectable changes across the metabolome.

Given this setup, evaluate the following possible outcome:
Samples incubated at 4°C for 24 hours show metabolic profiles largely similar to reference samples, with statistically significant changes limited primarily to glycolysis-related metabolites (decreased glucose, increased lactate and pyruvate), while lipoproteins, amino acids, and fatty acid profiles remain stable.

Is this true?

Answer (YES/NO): NO